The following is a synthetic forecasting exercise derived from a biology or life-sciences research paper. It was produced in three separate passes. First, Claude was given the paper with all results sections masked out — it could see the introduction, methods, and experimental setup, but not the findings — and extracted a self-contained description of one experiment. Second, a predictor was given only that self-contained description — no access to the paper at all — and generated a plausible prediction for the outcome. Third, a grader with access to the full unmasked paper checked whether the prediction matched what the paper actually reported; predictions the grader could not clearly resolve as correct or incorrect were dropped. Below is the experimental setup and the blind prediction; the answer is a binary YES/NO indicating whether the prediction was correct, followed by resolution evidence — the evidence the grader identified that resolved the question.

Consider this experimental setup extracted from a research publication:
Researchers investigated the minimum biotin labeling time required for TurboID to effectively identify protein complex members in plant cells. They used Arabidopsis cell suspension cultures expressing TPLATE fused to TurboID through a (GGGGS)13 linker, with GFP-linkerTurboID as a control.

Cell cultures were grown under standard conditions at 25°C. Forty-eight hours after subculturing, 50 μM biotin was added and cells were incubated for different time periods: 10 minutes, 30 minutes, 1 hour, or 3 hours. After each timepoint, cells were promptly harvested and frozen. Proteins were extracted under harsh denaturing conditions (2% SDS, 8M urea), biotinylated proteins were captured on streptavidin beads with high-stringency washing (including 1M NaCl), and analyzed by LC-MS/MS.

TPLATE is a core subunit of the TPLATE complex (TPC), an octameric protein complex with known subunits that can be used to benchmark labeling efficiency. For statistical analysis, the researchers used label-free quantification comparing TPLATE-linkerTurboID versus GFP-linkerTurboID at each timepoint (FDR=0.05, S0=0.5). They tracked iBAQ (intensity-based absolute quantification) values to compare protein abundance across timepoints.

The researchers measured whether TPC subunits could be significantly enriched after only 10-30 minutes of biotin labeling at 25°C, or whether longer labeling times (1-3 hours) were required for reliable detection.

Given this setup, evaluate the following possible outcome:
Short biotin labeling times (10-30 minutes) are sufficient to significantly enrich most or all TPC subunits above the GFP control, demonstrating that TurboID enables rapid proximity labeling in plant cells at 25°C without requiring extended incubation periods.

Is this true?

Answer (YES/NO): NO